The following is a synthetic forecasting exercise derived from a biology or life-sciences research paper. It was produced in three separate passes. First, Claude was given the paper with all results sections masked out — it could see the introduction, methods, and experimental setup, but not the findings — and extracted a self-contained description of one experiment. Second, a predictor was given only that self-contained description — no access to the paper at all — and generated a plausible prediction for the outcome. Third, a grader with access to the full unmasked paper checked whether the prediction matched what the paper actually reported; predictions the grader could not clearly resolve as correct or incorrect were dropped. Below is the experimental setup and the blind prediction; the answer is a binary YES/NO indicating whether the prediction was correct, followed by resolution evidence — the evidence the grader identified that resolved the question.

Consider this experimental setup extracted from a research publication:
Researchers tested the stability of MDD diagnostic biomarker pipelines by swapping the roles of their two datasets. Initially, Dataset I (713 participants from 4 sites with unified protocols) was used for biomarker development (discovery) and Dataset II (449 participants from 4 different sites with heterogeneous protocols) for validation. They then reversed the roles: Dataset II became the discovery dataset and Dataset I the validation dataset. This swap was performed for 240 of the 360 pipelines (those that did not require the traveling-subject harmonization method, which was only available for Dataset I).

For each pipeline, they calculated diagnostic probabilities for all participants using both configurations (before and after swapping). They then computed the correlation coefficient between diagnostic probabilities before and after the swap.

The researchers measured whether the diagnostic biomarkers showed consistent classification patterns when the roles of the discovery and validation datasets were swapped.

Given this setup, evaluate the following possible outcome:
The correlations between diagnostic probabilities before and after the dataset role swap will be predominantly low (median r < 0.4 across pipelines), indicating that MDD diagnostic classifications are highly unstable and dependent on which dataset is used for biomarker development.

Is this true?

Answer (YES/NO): NO